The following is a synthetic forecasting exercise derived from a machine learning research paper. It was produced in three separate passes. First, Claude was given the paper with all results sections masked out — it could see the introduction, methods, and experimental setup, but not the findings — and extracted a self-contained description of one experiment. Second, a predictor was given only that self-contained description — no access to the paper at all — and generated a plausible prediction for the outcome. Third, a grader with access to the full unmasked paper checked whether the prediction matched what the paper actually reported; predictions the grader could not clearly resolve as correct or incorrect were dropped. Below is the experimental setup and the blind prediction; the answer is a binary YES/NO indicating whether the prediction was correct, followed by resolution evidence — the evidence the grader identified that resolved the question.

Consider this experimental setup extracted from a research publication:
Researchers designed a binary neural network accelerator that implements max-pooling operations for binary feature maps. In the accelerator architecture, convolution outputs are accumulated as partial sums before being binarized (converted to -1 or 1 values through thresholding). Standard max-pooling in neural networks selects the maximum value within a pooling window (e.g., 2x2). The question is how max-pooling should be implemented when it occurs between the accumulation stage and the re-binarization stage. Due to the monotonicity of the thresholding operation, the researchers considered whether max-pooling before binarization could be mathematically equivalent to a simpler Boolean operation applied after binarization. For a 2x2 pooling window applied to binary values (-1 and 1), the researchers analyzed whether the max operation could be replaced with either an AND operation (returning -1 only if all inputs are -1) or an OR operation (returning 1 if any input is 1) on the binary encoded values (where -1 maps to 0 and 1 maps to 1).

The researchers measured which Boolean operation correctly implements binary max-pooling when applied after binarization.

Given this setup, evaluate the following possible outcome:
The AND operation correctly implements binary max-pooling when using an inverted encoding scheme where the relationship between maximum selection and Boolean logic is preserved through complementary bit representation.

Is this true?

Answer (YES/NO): NO